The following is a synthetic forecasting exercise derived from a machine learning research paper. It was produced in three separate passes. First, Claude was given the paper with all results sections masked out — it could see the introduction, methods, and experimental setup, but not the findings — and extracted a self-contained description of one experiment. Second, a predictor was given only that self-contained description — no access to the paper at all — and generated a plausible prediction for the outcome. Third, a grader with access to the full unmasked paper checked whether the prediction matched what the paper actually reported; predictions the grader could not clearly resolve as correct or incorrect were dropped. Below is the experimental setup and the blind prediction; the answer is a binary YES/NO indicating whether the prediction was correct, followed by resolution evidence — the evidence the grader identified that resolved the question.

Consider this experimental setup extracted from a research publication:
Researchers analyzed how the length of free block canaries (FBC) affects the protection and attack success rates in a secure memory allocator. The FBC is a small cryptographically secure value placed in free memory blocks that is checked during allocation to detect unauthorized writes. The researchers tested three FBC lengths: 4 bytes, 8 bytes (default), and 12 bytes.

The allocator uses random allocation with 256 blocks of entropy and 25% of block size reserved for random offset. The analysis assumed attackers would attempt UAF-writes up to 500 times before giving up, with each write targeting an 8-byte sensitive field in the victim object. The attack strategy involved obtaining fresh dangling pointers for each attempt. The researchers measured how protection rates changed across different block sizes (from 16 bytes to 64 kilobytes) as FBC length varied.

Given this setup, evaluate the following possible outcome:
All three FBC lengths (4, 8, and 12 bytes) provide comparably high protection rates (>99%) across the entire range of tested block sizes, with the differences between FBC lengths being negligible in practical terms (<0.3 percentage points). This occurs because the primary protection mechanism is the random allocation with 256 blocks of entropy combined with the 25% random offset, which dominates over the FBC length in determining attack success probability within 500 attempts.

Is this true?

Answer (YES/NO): NO